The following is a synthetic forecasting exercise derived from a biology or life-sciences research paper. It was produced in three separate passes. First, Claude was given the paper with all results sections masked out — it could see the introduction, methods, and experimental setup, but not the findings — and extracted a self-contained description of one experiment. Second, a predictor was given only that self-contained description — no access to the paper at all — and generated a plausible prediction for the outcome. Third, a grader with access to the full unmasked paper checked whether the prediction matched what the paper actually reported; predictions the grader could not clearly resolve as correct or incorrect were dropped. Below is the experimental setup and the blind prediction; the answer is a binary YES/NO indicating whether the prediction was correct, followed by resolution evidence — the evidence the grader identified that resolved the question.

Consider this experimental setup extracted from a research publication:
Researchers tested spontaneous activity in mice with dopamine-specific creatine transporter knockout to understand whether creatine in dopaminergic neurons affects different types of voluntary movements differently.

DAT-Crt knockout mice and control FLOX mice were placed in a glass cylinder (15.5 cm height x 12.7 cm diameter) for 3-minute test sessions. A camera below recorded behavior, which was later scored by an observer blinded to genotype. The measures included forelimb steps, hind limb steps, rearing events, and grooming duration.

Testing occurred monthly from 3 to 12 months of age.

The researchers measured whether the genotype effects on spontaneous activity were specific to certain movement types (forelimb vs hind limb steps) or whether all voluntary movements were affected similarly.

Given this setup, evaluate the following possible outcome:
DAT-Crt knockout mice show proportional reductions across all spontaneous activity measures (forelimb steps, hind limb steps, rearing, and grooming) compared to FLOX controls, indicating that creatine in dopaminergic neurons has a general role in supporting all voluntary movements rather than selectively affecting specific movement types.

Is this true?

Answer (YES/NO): NO